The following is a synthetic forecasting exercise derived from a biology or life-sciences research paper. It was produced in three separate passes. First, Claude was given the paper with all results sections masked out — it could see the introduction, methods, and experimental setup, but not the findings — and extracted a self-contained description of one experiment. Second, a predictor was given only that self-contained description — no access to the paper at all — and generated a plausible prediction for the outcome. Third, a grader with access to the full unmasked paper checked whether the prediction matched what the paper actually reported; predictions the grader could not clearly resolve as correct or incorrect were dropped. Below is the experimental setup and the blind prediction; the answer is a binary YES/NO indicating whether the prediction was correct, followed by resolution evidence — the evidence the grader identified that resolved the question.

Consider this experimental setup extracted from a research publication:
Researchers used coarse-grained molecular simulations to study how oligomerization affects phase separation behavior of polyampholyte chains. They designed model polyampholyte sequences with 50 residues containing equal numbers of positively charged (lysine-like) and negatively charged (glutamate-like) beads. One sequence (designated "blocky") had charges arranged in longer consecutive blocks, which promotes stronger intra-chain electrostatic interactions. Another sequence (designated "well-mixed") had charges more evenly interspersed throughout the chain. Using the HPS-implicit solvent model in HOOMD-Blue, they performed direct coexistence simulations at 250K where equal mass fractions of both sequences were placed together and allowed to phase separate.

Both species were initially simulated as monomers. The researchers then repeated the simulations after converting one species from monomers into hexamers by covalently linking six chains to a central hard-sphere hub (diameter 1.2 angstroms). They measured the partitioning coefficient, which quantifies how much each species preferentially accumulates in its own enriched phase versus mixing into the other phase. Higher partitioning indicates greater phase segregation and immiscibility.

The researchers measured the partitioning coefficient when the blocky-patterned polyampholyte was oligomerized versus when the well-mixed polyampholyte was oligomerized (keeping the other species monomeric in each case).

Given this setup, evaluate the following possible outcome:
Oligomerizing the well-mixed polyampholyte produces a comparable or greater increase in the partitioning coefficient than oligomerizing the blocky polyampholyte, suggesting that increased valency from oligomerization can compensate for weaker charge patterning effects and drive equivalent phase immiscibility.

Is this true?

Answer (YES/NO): NO